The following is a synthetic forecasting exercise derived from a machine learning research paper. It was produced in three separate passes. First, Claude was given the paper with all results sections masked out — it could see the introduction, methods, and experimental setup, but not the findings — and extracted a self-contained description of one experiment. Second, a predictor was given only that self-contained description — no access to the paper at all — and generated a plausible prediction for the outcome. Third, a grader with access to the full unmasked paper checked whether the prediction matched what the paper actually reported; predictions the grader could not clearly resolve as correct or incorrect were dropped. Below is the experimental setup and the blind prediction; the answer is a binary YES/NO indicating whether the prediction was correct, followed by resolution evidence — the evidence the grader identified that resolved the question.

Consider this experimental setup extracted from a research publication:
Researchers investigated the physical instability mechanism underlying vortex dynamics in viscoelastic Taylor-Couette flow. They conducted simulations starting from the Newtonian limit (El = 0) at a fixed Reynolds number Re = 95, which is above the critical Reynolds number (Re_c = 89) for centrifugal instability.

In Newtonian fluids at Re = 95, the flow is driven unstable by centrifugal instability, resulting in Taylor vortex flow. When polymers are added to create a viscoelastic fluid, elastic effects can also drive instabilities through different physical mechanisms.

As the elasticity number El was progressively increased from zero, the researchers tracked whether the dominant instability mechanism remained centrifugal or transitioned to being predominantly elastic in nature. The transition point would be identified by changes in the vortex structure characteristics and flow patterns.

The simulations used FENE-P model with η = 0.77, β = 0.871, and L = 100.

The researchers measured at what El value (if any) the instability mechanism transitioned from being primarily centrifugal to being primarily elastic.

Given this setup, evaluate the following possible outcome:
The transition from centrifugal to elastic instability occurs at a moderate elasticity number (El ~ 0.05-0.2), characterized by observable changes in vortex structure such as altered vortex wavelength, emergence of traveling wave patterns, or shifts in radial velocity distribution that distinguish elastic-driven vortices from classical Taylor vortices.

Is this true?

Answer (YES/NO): YES